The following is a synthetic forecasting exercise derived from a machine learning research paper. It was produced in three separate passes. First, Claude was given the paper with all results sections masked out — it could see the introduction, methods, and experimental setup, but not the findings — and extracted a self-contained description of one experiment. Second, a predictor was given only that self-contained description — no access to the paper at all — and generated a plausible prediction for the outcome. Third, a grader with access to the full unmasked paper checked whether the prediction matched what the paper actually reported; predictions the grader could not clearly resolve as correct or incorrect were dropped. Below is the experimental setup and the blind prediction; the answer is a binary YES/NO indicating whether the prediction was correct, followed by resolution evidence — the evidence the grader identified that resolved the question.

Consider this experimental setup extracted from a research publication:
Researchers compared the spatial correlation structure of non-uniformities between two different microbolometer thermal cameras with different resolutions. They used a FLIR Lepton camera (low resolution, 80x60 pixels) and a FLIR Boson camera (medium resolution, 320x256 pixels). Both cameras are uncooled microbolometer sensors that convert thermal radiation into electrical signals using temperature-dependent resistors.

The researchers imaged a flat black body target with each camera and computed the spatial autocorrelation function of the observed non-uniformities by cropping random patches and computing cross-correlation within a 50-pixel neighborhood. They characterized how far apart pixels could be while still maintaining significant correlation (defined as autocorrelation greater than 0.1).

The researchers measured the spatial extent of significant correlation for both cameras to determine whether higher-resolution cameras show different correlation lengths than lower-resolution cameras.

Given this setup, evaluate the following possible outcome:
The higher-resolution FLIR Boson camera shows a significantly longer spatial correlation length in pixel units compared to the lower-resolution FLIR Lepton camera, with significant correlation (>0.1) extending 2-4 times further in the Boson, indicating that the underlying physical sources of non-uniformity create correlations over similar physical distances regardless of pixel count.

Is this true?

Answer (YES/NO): NO